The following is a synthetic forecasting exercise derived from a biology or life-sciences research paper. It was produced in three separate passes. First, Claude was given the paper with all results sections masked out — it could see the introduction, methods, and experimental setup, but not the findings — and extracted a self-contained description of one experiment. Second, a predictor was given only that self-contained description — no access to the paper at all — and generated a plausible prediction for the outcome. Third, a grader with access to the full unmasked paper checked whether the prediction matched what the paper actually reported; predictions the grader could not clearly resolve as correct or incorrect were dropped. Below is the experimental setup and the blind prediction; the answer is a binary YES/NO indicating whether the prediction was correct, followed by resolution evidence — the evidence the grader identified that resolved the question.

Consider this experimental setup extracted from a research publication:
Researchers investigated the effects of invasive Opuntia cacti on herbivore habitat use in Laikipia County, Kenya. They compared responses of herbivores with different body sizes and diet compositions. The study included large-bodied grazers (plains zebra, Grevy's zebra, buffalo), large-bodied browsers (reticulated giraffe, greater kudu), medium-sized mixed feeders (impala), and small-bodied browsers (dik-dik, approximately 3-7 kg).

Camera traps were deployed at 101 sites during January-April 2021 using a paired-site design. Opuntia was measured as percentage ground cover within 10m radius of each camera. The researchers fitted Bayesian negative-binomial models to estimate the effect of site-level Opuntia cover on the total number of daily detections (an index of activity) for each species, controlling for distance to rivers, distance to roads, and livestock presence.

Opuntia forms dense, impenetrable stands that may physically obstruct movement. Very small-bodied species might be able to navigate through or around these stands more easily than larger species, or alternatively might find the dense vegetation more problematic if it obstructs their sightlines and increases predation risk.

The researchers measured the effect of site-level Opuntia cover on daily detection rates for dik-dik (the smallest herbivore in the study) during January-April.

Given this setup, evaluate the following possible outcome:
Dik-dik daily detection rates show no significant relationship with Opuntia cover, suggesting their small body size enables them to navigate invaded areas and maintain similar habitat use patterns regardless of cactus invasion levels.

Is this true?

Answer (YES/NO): NO